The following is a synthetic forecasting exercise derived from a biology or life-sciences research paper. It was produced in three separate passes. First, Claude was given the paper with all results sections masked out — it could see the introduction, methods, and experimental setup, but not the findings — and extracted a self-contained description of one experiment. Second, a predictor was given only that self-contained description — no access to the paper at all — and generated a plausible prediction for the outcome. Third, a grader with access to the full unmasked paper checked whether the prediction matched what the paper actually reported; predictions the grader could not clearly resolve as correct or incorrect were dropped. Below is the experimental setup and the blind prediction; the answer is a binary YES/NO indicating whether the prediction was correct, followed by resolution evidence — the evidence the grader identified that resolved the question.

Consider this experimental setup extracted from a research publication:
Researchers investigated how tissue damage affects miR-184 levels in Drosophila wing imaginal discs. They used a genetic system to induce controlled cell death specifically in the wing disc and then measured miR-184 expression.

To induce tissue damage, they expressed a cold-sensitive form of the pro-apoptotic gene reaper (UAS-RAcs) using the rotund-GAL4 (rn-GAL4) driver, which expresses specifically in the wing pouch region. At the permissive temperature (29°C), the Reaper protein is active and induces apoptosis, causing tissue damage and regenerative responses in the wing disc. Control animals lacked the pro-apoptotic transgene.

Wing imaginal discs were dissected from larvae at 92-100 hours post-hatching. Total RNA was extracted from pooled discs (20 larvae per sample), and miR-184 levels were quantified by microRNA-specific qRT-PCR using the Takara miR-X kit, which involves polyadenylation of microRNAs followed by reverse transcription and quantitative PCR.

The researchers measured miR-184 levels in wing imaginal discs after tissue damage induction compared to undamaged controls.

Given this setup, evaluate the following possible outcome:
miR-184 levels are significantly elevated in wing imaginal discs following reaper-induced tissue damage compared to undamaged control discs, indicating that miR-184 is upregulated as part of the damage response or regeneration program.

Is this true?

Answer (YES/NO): NO